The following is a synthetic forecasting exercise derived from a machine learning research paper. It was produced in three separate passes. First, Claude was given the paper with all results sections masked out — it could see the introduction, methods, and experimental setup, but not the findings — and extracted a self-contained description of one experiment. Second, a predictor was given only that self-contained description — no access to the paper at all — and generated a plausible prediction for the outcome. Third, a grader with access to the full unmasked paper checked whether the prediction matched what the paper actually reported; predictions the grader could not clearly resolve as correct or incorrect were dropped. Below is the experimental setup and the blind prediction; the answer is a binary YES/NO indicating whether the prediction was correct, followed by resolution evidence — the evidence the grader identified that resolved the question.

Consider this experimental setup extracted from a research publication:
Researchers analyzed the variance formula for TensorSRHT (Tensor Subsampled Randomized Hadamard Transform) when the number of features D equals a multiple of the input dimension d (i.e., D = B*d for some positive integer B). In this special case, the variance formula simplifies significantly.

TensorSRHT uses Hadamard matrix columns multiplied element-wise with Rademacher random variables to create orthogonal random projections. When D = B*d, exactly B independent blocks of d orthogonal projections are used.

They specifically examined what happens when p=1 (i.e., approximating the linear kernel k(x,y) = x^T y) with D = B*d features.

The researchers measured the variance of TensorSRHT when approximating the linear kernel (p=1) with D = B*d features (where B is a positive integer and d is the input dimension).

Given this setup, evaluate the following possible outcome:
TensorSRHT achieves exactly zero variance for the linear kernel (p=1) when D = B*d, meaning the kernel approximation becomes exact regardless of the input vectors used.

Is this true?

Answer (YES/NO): YES